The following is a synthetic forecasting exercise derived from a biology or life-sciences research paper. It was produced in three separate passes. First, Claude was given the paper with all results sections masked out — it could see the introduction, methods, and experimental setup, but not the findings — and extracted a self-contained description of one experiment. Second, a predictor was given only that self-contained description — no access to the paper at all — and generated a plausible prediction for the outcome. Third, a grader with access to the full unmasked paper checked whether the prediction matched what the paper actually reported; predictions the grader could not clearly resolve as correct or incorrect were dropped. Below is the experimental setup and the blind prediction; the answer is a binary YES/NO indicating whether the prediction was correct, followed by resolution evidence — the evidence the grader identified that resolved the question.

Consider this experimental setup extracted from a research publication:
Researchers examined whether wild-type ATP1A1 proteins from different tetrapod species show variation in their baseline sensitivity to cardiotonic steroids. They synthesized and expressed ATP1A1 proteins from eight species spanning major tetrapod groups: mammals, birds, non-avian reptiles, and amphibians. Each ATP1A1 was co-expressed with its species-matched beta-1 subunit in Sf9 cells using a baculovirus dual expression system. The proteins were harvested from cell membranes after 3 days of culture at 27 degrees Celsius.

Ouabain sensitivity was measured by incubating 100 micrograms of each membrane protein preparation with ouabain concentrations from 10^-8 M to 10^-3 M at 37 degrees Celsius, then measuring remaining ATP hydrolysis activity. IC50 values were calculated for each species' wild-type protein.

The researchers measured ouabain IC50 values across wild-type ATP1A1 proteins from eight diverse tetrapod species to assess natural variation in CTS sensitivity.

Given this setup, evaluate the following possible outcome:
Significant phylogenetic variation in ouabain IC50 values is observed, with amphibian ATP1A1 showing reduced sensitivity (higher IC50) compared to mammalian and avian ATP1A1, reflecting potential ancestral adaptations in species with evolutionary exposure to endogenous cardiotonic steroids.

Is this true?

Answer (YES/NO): NO